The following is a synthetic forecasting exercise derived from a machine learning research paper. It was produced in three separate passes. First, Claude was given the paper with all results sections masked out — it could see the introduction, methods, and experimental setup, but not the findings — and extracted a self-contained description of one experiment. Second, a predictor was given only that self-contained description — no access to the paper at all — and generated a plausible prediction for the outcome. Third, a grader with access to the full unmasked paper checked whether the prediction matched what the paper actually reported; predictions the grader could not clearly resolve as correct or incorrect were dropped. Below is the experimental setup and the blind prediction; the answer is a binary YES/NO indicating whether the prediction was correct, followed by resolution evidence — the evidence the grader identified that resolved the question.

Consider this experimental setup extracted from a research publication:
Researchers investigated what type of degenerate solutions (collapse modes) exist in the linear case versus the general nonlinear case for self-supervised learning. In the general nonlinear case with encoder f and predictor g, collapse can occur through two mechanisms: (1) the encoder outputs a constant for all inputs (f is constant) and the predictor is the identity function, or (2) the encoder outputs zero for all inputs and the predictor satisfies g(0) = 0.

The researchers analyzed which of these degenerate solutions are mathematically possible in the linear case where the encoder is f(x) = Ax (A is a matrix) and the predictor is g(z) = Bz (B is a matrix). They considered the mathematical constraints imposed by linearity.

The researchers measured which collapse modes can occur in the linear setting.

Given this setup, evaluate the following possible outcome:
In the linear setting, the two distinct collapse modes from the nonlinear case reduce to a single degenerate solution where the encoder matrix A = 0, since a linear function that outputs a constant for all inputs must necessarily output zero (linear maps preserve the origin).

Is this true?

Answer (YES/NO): YES